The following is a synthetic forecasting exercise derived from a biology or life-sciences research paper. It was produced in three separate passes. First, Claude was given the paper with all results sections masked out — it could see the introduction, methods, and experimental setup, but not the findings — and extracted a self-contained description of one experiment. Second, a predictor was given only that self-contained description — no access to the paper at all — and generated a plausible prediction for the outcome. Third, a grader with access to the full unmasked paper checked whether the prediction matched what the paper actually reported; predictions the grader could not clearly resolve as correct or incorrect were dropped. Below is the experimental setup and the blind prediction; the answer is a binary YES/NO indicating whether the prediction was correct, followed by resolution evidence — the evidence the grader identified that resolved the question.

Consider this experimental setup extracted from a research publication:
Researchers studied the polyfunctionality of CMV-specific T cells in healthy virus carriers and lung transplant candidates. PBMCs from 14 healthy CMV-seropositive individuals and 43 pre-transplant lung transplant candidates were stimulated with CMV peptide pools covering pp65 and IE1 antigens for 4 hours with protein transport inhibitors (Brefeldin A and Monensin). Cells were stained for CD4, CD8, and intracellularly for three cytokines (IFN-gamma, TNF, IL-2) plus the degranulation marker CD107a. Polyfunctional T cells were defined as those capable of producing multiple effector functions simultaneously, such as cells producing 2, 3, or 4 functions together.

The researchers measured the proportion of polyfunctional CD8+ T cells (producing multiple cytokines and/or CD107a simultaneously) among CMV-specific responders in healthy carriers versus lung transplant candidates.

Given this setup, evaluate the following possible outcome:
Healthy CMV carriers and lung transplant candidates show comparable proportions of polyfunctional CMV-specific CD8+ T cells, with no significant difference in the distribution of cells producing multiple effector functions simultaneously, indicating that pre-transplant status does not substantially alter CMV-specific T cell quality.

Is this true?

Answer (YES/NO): NO